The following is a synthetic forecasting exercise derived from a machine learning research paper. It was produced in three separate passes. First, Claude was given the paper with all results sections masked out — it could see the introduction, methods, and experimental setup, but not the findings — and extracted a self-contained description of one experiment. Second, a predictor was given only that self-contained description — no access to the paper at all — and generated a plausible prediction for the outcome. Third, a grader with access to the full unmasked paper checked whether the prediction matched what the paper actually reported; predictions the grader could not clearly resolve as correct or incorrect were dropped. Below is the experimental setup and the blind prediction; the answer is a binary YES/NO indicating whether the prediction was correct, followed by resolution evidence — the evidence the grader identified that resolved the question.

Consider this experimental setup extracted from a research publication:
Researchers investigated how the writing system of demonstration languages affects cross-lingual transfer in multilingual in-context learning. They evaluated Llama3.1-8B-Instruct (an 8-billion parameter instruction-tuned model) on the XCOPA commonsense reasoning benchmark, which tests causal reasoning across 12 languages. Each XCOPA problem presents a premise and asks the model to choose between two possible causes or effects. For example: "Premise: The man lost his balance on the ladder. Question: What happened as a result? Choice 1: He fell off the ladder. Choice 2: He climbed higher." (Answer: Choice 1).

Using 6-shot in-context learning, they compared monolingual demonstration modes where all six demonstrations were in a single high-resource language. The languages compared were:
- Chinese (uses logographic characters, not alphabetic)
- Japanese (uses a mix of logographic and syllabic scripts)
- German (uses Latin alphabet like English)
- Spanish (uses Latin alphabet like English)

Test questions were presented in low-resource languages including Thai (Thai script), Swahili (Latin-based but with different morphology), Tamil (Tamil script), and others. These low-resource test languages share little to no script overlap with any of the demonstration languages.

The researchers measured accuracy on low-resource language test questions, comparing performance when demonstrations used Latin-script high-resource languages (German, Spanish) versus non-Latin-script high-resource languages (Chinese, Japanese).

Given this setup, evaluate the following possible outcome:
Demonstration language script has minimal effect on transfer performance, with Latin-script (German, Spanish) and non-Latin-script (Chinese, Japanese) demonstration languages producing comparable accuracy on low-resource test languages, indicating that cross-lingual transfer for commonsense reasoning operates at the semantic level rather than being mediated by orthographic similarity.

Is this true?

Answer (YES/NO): NO